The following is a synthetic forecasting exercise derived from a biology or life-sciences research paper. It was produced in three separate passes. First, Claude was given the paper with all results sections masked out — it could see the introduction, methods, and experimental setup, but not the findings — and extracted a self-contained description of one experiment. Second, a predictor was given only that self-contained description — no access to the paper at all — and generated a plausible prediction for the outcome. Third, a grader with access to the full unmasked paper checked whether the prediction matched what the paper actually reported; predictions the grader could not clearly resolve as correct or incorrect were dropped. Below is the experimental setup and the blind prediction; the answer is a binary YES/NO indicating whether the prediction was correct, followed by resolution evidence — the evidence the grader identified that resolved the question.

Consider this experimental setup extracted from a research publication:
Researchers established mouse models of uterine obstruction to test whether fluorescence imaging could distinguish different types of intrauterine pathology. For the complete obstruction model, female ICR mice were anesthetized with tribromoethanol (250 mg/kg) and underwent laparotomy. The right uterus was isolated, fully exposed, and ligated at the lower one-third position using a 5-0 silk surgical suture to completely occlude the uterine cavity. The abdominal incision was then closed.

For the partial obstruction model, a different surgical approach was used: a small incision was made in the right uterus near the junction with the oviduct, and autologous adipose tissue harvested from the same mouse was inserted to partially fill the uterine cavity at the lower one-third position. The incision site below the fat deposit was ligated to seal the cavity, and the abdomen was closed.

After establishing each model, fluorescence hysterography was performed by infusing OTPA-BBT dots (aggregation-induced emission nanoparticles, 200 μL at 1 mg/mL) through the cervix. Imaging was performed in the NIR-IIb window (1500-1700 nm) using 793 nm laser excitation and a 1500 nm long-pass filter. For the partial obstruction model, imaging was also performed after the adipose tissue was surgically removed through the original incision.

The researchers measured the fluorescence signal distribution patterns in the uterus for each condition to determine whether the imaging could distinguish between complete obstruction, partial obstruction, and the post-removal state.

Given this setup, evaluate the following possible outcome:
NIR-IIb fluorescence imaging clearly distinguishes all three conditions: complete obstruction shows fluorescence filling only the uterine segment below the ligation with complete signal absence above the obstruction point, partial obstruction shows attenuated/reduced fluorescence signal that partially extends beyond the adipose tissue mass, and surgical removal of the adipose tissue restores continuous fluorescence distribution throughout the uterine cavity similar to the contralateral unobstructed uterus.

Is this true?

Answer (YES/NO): NO